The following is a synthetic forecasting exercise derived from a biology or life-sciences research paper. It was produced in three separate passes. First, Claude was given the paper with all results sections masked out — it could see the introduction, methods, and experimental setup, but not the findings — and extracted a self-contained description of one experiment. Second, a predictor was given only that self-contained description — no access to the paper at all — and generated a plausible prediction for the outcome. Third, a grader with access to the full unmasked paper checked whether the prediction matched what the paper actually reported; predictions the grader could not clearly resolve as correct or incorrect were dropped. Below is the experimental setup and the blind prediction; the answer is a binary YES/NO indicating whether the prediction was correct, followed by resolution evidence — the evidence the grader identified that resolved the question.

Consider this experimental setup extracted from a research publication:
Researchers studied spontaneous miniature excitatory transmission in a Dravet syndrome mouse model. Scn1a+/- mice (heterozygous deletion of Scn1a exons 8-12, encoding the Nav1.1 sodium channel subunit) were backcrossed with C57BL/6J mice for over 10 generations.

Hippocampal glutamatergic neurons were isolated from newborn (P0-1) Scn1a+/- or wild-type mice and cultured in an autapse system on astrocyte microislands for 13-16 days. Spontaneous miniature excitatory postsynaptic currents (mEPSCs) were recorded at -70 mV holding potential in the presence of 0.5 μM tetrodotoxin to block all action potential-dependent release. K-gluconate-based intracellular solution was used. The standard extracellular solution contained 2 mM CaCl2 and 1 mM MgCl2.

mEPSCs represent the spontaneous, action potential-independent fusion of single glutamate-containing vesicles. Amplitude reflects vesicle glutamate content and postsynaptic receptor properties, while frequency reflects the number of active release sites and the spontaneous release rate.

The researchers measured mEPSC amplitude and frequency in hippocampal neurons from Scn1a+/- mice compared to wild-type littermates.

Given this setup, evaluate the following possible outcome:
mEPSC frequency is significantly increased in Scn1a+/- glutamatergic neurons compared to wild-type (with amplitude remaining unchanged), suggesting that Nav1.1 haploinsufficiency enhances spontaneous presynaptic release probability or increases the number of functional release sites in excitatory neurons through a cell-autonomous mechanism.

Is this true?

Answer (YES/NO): NO